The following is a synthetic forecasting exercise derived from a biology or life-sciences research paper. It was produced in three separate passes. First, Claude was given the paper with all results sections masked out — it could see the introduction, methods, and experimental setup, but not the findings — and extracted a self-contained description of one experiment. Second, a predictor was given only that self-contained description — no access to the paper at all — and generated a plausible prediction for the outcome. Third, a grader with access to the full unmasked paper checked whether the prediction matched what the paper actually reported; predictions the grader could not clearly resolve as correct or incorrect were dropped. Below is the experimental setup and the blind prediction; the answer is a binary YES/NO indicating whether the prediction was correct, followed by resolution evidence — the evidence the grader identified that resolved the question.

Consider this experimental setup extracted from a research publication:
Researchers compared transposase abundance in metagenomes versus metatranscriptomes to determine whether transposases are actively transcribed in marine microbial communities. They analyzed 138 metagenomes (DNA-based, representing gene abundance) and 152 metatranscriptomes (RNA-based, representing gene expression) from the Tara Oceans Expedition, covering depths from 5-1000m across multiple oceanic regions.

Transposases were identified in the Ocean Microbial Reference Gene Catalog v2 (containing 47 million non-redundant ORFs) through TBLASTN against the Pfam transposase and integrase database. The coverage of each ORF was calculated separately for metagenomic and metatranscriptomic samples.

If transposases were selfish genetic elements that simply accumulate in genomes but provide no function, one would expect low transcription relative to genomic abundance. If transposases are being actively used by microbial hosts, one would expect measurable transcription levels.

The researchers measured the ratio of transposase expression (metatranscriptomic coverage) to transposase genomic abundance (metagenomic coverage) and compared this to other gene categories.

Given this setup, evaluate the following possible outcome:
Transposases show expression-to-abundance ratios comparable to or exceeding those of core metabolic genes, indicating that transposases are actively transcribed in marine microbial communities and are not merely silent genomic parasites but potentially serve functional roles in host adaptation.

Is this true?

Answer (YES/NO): NO